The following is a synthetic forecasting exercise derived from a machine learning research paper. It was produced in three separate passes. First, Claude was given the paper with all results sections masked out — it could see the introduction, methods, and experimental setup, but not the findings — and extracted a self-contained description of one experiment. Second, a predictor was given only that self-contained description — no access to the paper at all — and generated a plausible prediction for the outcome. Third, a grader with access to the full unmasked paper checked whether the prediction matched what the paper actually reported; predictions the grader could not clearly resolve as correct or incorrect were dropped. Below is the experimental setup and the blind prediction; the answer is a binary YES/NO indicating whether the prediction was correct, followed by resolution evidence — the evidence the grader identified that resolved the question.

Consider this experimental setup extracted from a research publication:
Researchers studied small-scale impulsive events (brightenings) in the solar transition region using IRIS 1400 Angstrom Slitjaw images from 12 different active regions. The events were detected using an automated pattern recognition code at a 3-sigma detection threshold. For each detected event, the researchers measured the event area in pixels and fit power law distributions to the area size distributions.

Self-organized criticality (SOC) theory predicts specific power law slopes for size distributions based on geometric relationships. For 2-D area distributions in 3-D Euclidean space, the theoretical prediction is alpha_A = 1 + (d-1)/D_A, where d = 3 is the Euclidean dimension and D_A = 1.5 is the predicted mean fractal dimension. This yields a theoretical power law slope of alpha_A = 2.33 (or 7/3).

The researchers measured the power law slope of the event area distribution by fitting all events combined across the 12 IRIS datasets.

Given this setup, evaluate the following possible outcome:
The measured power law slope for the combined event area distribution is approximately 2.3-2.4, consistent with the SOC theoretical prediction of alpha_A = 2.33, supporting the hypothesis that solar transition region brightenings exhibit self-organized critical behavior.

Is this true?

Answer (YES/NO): NO